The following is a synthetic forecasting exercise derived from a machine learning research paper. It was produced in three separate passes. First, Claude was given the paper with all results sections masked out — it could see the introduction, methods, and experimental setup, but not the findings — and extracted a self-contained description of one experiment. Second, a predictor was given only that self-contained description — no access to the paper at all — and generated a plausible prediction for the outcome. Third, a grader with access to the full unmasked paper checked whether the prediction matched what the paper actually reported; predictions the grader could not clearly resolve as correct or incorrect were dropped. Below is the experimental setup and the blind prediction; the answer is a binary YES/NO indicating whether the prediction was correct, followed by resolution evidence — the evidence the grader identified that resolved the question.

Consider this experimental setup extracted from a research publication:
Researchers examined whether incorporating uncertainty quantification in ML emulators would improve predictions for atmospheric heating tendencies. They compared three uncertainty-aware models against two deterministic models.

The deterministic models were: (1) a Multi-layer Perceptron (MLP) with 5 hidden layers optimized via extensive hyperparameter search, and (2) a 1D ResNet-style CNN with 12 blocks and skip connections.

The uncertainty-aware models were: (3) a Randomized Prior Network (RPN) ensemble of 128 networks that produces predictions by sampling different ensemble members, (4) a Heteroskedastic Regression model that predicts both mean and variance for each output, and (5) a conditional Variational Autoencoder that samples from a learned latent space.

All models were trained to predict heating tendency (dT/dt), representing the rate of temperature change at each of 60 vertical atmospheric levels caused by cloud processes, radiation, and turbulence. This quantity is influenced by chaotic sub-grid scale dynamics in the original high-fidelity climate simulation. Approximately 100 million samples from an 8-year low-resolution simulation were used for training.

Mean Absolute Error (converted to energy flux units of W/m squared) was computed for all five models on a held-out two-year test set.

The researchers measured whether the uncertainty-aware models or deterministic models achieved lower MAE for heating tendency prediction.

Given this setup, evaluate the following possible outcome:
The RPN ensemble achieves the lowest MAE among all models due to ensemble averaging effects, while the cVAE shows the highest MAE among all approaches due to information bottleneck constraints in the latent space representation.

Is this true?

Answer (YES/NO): NO